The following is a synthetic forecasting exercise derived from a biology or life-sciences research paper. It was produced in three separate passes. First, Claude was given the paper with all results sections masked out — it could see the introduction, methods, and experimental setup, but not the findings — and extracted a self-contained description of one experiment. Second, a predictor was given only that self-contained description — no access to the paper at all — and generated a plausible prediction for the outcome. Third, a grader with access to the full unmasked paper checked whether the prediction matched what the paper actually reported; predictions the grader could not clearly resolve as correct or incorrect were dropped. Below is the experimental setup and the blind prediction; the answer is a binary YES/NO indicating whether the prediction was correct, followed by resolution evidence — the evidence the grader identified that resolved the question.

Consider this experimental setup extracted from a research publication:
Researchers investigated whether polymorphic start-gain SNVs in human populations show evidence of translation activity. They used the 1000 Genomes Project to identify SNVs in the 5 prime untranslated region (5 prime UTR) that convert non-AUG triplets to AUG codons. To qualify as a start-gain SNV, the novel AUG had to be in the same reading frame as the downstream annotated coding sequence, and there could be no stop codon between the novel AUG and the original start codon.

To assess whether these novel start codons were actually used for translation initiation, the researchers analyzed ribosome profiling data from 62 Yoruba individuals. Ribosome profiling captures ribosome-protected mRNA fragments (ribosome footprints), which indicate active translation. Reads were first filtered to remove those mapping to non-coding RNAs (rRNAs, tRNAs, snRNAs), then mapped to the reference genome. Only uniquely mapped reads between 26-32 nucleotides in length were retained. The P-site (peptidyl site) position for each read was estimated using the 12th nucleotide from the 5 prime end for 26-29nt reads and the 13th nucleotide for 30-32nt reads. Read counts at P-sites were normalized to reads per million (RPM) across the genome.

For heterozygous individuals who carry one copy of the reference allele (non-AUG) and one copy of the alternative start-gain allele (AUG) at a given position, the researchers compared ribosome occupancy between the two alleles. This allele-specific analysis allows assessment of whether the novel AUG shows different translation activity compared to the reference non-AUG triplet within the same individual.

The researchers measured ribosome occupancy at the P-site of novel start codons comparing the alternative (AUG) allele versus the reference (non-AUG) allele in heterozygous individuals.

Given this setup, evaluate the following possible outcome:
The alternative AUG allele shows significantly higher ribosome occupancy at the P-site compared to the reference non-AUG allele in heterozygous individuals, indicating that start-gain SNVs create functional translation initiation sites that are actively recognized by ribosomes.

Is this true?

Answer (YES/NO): YES